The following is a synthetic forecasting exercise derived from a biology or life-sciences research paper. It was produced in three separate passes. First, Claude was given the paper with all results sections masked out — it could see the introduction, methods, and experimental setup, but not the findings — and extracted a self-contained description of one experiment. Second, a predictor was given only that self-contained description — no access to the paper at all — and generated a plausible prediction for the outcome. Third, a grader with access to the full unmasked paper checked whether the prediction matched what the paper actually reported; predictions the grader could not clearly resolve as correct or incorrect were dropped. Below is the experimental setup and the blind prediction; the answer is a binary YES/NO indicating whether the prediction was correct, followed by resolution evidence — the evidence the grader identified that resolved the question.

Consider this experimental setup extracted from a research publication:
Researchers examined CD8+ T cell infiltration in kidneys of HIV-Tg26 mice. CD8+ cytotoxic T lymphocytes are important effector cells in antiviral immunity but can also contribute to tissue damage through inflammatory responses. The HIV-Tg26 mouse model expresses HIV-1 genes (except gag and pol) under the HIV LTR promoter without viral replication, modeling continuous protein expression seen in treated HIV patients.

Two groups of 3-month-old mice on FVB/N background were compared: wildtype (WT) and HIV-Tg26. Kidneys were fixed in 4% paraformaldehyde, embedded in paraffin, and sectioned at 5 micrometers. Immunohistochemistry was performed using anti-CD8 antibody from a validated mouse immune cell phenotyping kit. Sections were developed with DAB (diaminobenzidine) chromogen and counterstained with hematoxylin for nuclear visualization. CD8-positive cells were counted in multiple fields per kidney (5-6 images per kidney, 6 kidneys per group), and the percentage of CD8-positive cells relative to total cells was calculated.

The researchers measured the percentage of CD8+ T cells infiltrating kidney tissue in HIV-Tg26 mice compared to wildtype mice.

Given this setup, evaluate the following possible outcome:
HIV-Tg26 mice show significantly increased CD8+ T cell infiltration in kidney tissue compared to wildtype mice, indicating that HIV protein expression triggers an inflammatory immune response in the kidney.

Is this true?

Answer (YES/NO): YES